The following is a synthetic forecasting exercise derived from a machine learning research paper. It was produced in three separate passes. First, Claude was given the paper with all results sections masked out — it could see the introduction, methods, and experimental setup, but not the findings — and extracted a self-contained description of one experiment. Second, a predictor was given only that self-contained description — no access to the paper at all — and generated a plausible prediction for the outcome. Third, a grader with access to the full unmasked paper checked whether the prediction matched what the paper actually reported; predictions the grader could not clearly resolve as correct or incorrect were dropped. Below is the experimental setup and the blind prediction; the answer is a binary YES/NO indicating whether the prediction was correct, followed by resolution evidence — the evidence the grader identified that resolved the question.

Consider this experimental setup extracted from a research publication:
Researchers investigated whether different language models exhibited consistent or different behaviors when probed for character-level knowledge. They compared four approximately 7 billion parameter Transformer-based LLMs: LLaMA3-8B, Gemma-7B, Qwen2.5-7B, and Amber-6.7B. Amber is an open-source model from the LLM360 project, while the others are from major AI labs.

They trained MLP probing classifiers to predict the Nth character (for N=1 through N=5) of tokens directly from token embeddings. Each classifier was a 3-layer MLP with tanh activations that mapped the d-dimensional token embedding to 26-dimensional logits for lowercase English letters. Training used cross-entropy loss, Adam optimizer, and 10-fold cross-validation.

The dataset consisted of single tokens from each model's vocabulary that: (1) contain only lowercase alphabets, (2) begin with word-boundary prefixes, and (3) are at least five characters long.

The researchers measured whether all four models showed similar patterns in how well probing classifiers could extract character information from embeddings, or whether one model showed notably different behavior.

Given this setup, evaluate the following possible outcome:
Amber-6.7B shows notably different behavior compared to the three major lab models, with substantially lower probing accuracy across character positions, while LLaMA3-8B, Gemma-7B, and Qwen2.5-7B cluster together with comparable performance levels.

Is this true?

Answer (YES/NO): YES